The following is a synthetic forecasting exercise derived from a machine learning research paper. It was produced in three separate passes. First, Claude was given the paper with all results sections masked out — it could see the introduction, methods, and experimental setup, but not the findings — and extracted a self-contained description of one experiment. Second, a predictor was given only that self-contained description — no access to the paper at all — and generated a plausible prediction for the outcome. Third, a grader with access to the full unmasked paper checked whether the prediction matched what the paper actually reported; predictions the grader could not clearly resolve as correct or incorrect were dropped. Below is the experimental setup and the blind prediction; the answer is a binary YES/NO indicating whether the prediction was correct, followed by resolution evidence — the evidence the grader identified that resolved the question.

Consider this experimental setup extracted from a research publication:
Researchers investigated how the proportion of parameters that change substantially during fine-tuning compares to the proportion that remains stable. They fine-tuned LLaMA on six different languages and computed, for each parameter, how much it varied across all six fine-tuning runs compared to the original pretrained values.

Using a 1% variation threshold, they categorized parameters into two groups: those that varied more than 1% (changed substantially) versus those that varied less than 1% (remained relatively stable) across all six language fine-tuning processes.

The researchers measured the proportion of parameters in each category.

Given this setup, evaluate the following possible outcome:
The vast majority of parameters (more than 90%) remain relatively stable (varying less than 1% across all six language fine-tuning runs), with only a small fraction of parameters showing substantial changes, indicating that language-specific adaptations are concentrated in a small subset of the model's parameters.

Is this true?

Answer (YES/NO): NO